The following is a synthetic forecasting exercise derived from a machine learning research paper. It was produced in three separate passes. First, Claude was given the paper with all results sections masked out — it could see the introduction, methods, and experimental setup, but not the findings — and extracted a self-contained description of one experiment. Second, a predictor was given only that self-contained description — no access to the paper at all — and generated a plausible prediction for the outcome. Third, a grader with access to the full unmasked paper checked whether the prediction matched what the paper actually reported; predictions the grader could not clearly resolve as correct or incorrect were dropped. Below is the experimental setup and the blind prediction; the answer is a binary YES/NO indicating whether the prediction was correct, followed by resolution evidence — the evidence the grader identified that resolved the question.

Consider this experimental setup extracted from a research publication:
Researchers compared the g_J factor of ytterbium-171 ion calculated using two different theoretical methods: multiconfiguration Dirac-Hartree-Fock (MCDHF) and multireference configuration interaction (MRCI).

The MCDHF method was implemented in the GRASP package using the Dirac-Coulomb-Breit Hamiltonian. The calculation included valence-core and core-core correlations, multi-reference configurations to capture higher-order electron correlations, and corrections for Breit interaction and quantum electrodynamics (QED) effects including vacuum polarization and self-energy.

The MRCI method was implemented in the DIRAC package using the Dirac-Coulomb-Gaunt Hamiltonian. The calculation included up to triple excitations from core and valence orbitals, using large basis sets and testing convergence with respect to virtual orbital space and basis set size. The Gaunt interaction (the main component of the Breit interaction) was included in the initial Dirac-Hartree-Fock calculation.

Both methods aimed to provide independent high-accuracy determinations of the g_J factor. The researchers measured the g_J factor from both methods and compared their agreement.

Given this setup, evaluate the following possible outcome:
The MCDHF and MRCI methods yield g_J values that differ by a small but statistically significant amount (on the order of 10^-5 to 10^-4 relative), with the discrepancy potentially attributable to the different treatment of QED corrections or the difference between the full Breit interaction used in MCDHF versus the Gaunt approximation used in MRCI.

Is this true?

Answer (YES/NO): NO